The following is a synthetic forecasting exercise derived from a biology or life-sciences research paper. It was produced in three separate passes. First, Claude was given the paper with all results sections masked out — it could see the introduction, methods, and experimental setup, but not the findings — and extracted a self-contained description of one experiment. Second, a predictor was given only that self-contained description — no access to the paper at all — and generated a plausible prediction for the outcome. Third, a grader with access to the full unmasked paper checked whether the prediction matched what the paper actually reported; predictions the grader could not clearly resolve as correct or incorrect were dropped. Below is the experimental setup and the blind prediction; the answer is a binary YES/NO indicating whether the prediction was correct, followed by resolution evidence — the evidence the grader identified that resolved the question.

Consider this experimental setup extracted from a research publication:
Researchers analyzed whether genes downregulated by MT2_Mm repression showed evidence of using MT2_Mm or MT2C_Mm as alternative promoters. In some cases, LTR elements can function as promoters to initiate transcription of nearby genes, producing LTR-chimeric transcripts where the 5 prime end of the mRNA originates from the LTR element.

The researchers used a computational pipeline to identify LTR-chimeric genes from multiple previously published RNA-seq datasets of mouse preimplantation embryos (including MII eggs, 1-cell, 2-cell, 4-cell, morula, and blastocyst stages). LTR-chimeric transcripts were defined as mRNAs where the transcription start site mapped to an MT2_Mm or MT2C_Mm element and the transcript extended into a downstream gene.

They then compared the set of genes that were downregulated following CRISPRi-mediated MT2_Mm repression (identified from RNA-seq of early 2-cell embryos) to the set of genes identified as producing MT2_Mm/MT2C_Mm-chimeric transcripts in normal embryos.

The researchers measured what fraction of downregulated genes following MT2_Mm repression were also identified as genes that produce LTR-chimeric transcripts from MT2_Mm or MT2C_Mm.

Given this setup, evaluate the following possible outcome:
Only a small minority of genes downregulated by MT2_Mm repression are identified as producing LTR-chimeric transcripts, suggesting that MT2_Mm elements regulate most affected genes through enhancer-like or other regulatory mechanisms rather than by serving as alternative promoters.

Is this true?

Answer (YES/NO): NO